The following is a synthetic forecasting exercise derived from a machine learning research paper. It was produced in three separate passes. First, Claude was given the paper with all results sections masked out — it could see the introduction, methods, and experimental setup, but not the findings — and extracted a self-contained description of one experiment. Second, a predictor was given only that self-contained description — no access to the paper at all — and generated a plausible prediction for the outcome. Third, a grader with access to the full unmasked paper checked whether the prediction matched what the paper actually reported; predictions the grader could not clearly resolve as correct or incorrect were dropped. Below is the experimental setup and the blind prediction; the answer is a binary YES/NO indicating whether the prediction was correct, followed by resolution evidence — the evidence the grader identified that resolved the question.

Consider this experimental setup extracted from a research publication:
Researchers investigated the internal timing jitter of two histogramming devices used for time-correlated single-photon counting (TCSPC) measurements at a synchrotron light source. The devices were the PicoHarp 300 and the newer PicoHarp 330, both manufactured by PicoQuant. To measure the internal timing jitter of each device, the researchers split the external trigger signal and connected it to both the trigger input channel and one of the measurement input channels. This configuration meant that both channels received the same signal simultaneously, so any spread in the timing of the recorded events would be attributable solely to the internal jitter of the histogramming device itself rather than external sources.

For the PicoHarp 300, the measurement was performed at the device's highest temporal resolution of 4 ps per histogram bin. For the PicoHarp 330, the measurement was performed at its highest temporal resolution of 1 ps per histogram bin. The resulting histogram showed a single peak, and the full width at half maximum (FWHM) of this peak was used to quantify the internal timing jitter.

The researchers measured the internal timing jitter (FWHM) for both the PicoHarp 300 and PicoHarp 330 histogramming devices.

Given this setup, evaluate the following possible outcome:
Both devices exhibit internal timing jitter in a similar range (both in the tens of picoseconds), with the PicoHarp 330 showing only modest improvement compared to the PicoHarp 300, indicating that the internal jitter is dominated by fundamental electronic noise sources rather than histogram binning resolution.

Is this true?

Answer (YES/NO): NO